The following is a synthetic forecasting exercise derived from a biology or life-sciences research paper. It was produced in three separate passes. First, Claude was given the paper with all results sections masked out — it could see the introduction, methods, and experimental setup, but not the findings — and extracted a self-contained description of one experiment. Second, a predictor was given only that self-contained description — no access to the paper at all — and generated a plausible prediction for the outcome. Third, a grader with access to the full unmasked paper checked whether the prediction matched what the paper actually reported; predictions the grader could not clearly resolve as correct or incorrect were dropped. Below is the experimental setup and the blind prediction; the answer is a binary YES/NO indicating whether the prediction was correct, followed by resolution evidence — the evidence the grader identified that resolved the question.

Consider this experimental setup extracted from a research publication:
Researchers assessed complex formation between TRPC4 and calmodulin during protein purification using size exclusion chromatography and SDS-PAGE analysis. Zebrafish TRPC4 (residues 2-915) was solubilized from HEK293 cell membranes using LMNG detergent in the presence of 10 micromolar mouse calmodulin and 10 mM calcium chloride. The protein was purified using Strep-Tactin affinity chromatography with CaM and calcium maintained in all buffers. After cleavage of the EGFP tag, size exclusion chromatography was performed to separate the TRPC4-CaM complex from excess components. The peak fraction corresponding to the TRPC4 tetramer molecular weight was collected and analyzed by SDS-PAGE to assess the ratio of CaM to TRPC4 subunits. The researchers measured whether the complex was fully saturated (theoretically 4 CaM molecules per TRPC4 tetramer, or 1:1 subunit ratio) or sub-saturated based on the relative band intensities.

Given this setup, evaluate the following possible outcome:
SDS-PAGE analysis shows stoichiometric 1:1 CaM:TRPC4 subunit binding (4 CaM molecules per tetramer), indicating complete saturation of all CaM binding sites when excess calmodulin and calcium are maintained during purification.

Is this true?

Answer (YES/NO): NO